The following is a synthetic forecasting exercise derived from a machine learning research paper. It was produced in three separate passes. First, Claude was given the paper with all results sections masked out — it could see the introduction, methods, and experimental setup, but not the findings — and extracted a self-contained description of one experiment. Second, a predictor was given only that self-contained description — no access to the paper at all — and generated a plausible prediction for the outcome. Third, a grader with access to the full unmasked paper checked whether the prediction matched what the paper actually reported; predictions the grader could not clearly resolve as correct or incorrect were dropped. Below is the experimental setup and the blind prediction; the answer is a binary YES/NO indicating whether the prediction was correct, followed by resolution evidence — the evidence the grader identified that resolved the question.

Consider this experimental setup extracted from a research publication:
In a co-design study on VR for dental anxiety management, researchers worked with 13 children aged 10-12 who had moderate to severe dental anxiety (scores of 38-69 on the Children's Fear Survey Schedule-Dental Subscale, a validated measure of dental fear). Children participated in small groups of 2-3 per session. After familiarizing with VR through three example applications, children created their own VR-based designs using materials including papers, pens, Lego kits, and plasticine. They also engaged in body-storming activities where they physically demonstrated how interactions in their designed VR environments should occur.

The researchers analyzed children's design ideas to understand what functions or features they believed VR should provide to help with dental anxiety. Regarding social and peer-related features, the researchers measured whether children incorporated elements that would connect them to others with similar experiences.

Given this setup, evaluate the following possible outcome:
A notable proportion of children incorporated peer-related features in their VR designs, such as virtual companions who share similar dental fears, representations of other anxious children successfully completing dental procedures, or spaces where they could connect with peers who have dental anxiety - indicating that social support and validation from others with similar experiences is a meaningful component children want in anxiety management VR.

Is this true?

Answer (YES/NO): YES